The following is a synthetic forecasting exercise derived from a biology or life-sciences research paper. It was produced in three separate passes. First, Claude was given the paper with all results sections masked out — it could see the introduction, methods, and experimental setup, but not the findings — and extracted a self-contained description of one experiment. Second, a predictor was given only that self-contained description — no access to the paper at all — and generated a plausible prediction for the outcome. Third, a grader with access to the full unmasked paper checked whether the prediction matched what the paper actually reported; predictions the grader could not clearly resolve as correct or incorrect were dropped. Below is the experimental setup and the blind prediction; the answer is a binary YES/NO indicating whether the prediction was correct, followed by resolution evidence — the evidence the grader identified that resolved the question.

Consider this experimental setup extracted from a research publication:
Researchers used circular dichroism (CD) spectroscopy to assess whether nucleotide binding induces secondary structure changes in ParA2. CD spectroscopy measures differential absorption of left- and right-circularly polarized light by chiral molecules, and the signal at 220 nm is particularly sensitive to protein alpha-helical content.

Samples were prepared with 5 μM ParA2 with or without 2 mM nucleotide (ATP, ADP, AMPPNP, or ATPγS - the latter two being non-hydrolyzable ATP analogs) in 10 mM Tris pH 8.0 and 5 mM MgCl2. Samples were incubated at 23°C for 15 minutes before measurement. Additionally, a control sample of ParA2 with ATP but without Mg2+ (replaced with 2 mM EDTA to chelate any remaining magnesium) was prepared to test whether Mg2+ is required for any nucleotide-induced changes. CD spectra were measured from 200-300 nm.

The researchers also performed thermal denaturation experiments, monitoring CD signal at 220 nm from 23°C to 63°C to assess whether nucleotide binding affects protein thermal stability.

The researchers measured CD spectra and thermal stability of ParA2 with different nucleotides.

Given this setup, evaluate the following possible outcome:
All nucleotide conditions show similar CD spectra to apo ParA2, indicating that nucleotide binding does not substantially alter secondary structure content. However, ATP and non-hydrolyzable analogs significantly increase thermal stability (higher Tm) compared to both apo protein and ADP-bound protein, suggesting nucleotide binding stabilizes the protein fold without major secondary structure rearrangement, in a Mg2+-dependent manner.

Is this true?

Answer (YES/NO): NO